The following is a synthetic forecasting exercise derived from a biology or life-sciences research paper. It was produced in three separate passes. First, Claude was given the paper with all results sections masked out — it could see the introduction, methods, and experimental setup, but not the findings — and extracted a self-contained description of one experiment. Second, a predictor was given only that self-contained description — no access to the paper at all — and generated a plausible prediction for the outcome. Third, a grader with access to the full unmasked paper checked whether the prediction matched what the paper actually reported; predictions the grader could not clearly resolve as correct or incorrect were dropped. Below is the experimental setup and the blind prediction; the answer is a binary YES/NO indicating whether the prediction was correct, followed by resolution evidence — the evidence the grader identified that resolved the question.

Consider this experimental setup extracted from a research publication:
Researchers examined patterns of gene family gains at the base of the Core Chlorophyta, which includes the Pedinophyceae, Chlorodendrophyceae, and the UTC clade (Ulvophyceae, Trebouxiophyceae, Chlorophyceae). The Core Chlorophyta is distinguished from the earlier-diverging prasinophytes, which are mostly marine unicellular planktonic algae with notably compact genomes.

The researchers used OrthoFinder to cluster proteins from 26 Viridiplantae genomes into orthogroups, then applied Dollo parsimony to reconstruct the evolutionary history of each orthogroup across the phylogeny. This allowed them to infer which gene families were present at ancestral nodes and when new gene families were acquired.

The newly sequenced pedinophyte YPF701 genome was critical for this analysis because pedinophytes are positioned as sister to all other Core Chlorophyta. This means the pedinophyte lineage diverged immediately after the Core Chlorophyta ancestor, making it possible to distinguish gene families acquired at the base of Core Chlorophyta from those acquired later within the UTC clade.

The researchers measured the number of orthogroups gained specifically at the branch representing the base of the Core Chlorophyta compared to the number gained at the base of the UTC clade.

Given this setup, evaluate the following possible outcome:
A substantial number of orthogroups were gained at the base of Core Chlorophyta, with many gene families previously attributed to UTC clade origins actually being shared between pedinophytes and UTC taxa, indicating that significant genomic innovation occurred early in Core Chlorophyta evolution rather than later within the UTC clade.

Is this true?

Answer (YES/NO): NO